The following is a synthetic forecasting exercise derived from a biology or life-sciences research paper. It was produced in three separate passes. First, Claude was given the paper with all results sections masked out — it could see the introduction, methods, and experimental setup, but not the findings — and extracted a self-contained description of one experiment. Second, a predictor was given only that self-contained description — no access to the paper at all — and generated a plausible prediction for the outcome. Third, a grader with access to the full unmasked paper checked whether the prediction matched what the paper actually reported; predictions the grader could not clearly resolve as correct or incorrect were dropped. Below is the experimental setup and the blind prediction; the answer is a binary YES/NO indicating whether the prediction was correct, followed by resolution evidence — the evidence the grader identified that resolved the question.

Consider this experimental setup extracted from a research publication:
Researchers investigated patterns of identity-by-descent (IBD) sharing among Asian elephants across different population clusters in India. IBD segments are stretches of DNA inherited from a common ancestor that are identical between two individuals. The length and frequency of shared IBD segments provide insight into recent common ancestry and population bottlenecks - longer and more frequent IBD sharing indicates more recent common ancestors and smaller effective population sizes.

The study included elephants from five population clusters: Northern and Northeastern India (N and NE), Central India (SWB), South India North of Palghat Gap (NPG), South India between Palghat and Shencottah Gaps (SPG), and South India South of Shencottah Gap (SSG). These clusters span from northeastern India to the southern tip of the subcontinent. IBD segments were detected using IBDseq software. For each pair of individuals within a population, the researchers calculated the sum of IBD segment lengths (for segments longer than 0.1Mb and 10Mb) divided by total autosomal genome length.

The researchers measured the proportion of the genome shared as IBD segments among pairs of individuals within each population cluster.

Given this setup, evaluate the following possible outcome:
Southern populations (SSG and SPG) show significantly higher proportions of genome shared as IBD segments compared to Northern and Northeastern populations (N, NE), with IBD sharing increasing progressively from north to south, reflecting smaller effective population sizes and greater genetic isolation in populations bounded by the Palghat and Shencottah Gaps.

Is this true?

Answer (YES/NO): NO